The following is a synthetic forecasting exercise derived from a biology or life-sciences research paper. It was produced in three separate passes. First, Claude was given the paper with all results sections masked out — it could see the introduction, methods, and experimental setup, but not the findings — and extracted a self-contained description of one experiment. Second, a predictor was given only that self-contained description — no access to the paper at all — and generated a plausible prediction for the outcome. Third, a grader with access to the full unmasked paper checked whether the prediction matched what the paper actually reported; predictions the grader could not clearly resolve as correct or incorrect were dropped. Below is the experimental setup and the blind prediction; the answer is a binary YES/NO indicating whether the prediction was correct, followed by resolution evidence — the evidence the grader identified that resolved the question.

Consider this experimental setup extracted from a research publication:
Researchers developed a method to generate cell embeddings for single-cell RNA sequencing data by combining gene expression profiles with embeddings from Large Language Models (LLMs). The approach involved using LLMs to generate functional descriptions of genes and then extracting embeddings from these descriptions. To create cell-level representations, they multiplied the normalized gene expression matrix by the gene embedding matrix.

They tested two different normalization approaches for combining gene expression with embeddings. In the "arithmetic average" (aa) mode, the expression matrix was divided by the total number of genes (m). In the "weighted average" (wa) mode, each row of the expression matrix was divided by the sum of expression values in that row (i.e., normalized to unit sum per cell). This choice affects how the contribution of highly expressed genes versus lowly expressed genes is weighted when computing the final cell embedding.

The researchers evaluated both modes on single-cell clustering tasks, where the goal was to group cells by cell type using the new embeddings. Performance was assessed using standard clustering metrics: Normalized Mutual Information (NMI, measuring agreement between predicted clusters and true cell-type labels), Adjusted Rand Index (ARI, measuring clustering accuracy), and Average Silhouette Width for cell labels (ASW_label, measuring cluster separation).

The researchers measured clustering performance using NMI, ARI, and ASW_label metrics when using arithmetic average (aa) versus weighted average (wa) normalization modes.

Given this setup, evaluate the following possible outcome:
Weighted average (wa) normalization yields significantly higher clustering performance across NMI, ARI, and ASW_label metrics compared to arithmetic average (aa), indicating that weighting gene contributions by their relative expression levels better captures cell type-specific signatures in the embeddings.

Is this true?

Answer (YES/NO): YES